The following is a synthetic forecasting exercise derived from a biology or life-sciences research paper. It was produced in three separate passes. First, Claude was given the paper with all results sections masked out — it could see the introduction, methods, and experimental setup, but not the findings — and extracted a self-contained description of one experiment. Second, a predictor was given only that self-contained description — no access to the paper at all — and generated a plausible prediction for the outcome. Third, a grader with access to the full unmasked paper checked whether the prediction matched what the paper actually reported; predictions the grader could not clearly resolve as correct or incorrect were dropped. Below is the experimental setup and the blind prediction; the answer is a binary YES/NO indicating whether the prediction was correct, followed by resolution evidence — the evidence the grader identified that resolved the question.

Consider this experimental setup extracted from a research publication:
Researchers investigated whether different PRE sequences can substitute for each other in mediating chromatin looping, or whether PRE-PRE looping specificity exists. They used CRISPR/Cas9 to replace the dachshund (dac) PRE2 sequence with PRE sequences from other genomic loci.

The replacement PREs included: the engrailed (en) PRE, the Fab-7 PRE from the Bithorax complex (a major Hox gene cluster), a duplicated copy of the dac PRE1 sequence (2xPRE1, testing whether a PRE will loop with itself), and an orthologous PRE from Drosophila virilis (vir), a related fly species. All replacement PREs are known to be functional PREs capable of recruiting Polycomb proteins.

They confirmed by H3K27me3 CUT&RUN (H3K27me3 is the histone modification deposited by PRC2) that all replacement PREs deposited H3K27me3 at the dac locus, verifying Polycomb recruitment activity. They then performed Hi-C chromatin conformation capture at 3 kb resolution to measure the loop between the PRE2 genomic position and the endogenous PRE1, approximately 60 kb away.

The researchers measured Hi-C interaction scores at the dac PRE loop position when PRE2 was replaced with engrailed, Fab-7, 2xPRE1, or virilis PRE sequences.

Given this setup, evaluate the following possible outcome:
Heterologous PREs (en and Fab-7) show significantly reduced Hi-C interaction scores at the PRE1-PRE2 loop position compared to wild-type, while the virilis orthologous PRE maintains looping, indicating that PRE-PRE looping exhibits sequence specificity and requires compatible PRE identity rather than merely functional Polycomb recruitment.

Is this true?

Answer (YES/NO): YES